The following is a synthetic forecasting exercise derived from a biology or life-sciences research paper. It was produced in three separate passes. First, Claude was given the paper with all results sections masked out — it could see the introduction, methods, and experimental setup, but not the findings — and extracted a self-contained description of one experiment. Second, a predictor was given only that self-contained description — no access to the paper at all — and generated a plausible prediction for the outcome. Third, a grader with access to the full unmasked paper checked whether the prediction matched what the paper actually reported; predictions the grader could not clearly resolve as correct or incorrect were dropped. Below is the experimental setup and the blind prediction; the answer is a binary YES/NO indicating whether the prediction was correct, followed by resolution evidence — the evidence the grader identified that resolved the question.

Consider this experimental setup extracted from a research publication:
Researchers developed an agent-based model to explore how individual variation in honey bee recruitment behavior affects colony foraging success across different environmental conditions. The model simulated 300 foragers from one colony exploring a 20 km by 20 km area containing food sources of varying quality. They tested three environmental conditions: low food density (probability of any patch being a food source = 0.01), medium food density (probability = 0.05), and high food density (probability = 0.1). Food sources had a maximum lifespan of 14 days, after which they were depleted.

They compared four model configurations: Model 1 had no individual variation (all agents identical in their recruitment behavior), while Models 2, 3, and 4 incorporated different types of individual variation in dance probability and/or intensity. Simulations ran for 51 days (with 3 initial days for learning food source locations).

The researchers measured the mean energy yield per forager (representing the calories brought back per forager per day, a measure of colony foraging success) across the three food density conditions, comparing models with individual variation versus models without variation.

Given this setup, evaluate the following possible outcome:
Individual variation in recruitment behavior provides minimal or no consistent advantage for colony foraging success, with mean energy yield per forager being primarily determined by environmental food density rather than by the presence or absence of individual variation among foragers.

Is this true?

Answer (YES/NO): NO